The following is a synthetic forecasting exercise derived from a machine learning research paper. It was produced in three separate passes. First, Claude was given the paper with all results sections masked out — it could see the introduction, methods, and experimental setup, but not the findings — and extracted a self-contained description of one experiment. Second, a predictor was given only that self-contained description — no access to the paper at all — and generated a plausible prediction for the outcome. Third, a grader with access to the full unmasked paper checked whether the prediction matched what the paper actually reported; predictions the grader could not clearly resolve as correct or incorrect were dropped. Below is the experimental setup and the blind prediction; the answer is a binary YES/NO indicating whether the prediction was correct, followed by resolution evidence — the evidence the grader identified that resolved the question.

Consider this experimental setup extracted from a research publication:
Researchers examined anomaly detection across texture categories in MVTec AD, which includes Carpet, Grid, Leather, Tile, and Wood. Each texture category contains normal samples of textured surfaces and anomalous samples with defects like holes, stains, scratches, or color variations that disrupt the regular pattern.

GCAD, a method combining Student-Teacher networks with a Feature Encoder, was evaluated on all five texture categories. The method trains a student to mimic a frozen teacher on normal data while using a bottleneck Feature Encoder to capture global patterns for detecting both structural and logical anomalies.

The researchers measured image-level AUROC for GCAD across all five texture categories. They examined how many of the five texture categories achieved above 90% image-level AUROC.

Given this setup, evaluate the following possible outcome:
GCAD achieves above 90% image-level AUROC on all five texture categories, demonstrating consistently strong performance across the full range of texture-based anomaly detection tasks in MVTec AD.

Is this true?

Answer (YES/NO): NO